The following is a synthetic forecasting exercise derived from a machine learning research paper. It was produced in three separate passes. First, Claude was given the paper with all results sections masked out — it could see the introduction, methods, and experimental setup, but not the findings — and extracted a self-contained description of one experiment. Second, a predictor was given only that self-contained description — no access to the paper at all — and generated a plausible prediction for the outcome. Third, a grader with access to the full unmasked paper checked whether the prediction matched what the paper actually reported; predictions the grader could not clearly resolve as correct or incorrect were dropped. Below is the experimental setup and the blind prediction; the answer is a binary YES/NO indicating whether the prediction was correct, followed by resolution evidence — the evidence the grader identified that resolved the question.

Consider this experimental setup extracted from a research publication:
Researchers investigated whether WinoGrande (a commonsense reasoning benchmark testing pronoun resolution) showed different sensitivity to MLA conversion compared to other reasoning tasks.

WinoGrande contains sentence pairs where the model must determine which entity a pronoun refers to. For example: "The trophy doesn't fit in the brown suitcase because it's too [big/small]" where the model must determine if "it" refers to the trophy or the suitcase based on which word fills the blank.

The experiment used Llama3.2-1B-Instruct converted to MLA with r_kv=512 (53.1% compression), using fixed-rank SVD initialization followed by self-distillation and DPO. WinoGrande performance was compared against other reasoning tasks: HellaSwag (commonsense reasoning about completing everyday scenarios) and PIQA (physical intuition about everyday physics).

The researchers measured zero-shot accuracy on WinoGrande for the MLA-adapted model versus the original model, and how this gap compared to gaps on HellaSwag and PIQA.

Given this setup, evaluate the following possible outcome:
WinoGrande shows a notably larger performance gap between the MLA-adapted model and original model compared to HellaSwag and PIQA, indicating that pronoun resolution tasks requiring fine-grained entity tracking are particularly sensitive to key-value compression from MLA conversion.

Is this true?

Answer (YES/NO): NO